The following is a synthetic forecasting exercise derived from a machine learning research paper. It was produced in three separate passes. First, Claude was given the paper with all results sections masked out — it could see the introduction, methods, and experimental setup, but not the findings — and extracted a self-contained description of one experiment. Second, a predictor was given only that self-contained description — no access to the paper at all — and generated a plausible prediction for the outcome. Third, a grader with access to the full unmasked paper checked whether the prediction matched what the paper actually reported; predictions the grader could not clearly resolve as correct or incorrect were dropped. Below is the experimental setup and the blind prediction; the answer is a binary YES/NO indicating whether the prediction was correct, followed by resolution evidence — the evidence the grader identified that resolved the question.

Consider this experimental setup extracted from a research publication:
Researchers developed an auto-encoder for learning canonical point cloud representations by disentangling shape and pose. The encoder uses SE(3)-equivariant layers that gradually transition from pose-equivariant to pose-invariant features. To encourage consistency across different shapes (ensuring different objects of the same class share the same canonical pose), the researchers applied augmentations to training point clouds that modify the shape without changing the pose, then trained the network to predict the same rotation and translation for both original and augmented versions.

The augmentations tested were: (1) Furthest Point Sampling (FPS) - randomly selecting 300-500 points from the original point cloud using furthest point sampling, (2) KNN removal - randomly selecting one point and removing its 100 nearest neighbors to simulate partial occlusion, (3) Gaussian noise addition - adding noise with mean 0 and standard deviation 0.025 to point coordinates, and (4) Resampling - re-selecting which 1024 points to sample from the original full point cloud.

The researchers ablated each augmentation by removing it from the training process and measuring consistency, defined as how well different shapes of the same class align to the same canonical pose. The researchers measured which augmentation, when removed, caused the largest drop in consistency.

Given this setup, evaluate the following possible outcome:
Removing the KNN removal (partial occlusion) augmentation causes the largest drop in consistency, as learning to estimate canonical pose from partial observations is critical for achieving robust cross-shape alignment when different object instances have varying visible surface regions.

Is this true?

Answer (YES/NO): NO